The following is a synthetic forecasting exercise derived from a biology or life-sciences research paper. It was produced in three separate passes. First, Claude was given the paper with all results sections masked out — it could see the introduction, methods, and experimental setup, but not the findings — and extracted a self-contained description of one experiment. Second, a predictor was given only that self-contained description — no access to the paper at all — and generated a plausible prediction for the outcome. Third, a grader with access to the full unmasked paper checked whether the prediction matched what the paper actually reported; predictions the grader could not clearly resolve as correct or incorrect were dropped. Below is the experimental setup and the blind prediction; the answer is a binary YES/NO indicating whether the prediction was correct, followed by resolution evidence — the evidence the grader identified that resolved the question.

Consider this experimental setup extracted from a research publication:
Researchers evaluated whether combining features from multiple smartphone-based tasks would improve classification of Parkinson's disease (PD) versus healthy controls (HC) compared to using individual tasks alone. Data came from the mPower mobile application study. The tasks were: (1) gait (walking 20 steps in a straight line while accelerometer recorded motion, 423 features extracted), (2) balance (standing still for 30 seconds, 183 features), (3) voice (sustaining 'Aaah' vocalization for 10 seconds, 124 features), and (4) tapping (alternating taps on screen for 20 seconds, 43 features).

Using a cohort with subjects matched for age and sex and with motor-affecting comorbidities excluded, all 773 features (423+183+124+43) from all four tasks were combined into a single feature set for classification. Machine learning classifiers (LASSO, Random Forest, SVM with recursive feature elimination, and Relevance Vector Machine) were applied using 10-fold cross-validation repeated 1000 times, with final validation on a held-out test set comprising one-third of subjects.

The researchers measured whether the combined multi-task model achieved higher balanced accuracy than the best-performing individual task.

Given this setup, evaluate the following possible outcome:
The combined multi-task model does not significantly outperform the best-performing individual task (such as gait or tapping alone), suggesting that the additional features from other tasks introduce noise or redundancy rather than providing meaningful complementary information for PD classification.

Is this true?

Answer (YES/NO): YES